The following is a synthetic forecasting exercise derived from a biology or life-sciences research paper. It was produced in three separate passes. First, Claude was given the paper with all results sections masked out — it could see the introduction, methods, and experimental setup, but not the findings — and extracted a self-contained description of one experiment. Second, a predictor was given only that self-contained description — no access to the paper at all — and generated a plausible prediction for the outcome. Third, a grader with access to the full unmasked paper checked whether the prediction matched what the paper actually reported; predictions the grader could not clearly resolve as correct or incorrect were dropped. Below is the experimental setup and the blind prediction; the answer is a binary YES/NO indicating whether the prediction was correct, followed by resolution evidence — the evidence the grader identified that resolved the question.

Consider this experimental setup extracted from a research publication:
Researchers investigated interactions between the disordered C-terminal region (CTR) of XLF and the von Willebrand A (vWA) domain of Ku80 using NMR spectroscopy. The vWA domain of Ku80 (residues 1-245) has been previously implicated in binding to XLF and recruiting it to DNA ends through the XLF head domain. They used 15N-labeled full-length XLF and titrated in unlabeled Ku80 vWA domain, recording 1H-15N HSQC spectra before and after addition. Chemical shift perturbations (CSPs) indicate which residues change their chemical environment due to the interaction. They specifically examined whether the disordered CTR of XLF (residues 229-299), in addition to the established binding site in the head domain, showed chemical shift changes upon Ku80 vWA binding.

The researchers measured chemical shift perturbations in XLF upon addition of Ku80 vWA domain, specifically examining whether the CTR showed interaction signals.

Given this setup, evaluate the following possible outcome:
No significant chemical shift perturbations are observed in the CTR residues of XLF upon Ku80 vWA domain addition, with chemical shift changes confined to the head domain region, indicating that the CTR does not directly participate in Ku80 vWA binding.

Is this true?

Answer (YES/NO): NO